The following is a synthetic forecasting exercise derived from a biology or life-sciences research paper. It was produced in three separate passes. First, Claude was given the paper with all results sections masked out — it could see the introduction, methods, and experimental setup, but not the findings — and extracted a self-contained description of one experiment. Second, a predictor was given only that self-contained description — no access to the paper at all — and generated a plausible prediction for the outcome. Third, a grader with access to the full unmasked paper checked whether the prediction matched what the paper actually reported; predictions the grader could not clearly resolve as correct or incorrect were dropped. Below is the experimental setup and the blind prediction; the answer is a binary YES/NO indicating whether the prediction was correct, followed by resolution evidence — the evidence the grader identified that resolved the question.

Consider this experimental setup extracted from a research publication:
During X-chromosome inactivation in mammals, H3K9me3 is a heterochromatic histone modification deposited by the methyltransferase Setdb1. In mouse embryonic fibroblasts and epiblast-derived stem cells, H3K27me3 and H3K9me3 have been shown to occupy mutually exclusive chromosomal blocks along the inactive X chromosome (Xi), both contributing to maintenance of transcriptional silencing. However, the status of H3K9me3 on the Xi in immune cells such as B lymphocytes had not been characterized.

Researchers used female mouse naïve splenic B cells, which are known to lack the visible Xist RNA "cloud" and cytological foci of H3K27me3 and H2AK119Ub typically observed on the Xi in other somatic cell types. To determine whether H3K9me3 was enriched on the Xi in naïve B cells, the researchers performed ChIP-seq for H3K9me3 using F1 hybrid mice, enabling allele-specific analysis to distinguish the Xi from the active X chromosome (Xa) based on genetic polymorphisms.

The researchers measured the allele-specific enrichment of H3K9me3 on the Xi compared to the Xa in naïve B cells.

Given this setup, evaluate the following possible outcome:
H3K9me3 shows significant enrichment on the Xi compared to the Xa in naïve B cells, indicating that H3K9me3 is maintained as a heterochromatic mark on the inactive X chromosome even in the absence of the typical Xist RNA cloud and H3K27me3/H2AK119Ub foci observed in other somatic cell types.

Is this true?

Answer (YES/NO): NO